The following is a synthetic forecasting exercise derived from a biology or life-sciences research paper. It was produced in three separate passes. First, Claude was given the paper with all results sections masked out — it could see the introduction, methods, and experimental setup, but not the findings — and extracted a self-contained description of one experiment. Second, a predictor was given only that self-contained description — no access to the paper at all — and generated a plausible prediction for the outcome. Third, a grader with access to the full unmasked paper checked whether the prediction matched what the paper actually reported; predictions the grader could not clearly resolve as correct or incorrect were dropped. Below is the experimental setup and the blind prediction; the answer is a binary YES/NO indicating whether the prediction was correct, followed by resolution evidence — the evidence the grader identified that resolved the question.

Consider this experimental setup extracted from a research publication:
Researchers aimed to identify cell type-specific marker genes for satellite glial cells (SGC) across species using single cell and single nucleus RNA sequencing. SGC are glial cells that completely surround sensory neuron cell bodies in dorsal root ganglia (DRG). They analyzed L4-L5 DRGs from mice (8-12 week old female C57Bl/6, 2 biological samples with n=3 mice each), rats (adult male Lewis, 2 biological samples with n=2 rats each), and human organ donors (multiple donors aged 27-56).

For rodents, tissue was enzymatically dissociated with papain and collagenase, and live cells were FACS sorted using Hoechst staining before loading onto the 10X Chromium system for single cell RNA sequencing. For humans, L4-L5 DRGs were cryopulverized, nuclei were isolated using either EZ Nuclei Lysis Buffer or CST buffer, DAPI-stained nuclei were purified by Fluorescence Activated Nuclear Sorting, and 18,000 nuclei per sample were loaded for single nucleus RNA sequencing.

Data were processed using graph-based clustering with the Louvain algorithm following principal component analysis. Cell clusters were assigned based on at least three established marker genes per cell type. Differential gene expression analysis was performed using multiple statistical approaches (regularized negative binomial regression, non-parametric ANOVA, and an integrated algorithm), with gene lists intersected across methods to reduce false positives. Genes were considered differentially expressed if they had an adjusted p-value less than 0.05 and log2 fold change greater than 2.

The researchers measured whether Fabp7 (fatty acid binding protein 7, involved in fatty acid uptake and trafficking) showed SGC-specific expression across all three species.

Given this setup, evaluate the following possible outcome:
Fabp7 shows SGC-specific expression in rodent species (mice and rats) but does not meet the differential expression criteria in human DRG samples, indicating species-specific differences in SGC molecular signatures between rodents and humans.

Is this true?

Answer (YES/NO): NO